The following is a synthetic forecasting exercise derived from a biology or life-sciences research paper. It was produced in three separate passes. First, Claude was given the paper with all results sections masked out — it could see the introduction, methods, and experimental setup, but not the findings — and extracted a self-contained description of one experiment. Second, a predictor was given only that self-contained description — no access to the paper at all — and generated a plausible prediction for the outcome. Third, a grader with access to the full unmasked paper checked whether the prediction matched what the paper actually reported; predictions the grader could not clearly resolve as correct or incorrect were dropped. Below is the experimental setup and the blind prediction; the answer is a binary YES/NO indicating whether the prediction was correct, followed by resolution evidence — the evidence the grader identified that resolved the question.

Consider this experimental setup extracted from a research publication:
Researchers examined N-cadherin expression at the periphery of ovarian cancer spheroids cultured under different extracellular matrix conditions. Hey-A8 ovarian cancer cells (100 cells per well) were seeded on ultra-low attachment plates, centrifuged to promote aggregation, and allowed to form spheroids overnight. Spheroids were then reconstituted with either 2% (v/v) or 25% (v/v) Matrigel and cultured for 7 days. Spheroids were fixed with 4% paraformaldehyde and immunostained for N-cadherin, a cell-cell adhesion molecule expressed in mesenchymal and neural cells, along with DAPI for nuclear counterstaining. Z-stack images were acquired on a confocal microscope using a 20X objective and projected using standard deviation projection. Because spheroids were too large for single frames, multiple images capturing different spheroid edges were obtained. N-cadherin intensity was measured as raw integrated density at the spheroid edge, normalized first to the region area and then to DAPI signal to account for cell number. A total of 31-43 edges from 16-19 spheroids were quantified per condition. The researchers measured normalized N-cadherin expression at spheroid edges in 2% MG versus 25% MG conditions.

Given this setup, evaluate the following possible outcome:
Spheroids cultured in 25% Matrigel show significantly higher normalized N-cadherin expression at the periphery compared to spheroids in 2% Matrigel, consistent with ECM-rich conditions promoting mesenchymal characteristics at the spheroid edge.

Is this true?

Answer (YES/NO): NO